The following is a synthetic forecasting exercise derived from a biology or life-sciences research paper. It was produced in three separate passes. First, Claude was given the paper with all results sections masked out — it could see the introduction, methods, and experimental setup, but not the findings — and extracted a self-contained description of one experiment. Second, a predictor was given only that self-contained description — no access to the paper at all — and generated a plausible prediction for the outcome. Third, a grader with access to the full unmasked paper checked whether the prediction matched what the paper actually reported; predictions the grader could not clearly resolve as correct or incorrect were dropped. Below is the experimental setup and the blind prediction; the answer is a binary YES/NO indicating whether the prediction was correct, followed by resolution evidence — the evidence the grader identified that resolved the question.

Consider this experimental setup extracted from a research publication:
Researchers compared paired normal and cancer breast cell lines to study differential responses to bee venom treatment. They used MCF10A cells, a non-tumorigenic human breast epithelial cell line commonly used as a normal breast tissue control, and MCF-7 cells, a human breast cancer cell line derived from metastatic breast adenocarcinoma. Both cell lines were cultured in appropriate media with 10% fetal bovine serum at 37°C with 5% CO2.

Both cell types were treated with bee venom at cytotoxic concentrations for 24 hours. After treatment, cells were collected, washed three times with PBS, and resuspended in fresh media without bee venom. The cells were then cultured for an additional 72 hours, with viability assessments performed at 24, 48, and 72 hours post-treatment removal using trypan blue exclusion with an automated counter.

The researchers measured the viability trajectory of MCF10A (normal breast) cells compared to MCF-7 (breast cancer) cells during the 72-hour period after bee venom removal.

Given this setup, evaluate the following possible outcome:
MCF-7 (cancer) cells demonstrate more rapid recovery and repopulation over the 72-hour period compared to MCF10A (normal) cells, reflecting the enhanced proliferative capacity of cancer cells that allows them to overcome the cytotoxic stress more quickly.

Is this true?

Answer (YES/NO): NO